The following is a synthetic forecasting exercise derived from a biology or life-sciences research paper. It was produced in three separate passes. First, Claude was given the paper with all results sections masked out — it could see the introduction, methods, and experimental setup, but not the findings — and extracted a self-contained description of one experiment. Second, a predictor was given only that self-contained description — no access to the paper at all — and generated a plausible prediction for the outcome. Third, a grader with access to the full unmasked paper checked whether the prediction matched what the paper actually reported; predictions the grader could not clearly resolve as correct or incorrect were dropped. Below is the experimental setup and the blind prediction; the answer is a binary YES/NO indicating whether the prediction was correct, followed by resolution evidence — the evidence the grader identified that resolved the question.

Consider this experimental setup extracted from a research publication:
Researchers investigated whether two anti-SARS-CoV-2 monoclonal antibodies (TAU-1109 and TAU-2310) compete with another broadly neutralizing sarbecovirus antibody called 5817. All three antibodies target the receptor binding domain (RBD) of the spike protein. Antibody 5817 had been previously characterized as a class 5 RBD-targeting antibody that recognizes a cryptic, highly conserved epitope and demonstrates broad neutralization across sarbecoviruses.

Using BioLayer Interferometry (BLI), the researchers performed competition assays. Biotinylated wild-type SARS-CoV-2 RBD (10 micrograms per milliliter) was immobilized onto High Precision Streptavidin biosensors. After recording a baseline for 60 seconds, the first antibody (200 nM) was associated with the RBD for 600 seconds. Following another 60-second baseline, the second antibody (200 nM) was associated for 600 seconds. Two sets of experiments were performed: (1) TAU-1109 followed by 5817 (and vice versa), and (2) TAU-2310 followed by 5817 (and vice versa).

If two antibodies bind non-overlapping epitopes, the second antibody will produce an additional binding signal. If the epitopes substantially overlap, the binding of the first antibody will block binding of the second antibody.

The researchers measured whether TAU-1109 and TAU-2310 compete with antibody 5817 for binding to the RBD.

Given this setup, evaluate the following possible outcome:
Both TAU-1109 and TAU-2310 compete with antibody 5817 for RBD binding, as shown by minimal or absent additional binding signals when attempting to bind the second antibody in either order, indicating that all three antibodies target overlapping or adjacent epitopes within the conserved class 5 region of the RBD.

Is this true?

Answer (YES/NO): NO